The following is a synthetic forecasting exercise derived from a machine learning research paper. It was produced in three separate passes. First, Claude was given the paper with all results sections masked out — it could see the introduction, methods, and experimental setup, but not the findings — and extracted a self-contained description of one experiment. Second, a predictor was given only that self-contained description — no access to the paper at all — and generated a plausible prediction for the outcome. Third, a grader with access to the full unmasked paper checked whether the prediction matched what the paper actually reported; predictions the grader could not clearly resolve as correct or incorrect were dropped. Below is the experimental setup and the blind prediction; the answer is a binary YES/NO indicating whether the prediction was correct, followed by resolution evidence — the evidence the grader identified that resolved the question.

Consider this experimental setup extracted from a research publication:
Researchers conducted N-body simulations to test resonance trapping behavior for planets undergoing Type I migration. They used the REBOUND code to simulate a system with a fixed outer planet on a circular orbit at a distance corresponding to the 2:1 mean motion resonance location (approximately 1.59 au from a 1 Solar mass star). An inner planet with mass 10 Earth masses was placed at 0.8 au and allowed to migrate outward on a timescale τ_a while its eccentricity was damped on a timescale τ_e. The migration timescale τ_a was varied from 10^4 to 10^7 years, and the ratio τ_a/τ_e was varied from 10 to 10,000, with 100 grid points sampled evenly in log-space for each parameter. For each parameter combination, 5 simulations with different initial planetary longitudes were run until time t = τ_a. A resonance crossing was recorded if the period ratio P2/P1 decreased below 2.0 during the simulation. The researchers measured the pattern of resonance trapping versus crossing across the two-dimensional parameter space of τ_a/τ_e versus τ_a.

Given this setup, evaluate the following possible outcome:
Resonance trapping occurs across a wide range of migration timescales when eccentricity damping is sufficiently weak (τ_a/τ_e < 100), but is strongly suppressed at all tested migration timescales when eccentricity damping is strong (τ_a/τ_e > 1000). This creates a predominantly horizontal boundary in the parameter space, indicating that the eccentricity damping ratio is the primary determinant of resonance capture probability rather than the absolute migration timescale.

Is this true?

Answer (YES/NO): NO